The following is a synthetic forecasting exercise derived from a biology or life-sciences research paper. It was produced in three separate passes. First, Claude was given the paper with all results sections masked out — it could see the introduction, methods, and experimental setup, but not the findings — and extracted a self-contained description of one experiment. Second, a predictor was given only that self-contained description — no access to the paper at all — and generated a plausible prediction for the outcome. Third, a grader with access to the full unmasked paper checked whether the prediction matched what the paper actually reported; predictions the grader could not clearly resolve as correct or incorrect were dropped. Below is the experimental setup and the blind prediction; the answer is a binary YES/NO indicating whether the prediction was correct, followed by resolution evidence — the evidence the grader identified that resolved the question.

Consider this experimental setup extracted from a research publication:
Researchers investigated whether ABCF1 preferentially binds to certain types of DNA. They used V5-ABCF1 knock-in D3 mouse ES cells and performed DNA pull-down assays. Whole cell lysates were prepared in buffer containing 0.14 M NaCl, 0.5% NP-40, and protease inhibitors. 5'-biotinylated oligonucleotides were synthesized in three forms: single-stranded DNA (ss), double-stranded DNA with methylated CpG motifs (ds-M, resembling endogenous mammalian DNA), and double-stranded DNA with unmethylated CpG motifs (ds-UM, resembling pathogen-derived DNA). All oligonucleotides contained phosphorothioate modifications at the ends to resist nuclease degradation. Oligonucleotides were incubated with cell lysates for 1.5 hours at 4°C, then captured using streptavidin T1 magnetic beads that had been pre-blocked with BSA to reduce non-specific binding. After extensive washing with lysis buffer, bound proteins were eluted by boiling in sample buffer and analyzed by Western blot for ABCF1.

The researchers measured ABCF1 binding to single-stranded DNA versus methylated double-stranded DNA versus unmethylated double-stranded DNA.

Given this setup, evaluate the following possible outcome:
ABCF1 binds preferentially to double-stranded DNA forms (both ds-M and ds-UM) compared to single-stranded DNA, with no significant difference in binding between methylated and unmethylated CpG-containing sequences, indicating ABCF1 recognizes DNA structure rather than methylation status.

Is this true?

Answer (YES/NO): YES